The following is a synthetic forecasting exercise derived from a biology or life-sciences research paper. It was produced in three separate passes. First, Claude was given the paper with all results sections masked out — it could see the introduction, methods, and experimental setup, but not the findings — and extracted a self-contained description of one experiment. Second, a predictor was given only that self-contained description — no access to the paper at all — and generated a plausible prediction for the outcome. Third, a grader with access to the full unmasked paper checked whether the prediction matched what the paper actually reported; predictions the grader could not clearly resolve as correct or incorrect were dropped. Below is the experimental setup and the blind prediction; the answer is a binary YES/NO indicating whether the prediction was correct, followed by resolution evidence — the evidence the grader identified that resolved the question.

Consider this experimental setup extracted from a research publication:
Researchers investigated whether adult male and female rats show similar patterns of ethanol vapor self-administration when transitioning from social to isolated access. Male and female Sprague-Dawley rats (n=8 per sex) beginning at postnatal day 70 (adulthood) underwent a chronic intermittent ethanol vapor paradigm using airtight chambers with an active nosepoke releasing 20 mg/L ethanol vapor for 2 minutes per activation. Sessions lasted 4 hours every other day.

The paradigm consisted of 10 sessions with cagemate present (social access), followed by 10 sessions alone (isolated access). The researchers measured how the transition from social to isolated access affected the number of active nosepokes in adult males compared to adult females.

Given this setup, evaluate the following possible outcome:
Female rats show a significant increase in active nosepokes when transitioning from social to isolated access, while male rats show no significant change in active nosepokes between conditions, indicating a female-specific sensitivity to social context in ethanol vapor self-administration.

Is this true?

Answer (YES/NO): NO